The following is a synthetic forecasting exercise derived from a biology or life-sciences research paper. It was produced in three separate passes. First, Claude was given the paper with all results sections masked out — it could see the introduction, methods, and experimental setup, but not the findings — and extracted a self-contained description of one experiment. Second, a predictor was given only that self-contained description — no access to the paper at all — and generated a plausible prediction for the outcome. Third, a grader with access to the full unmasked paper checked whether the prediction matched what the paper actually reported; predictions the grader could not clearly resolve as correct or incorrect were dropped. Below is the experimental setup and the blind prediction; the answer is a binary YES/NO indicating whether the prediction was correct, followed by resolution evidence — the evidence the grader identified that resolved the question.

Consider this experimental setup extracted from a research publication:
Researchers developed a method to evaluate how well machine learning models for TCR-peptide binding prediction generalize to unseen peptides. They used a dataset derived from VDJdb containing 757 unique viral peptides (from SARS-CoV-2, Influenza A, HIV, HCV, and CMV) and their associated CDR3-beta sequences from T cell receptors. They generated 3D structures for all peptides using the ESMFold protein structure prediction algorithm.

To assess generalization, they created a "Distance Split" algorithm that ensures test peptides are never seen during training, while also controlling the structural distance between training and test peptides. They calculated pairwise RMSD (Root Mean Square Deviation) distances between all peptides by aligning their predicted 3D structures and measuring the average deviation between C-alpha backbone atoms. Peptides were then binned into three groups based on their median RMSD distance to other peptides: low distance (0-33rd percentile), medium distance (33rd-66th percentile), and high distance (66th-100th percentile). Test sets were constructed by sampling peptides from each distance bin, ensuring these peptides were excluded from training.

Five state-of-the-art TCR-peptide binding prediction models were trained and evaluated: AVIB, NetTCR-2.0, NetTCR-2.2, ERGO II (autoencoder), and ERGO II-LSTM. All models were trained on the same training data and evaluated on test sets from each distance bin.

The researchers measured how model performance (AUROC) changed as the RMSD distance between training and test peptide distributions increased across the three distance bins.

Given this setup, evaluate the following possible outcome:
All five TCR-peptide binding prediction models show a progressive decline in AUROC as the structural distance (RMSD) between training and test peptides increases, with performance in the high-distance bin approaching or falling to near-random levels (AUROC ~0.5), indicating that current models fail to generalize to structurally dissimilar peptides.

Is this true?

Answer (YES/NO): NO